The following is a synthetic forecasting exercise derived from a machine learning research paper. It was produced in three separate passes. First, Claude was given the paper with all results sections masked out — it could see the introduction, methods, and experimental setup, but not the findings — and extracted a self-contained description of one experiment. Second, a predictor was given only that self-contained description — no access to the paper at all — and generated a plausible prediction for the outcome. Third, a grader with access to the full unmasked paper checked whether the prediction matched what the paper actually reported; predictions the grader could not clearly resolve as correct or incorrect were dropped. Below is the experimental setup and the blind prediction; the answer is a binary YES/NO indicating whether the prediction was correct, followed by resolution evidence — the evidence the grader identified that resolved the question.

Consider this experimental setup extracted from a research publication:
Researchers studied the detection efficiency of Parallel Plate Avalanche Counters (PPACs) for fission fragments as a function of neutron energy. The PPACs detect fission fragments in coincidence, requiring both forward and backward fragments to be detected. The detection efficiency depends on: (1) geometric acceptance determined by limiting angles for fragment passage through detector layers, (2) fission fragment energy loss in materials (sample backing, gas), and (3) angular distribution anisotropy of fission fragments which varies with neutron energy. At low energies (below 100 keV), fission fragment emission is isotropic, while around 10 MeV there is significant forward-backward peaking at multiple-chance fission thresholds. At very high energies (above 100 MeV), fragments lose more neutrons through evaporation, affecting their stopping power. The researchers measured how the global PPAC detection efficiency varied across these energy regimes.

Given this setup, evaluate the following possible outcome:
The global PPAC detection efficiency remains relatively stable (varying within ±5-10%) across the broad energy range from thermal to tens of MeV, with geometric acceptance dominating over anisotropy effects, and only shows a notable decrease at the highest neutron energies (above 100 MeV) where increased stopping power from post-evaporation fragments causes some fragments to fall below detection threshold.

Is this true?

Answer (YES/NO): NO